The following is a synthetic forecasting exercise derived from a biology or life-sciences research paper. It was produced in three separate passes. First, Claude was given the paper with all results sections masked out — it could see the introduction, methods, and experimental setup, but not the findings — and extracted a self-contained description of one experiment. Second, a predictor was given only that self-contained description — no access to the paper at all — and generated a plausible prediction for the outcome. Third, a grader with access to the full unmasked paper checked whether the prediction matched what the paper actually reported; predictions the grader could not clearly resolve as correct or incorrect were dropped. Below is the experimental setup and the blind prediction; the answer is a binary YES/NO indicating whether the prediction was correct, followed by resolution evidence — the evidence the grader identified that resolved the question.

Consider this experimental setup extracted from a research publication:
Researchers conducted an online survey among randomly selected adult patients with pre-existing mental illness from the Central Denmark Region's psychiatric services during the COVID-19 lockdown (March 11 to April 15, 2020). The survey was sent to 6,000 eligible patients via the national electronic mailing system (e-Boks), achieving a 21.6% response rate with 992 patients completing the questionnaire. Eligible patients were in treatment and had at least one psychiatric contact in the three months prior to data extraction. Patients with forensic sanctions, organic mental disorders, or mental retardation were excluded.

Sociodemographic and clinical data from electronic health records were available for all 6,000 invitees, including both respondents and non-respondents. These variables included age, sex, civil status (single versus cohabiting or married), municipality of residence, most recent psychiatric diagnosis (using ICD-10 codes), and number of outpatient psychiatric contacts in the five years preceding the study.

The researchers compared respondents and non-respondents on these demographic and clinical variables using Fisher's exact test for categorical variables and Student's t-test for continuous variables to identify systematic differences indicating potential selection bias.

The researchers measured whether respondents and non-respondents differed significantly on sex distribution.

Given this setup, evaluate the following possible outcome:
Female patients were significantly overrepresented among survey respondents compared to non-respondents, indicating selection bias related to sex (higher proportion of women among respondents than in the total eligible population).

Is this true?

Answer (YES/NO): YES